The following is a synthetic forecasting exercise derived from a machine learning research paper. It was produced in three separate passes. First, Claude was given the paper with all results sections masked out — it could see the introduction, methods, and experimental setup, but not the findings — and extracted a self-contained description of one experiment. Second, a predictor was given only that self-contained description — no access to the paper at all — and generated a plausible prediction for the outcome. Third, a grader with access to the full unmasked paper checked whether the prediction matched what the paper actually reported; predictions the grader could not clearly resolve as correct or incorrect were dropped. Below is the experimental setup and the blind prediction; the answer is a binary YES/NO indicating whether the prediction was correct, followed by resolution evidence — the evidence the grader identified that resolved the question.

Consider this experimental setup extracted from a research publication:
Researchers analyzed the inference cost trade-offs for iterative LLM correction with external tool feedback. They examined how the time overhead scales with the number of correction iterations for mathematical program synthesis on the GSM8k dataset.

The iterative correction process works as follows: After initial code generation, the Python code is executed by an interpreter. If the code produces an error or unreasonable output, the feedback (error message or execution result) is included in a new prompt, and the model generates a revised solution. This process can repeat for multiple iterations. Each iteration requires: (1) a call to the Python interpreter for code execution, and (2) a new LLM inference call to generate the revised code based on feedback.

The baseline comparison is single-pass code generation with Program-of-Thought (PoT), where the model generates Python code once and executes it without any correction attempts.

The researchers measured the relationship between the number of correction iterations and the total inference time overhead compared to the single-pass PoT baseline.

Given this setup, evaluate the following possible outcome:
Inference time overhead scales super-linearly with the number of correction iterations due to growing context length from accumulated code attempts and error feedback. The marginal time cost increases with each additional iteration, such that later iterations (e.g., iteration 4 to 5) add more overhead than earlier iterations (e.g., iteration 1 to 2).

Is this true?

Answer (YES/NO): NO